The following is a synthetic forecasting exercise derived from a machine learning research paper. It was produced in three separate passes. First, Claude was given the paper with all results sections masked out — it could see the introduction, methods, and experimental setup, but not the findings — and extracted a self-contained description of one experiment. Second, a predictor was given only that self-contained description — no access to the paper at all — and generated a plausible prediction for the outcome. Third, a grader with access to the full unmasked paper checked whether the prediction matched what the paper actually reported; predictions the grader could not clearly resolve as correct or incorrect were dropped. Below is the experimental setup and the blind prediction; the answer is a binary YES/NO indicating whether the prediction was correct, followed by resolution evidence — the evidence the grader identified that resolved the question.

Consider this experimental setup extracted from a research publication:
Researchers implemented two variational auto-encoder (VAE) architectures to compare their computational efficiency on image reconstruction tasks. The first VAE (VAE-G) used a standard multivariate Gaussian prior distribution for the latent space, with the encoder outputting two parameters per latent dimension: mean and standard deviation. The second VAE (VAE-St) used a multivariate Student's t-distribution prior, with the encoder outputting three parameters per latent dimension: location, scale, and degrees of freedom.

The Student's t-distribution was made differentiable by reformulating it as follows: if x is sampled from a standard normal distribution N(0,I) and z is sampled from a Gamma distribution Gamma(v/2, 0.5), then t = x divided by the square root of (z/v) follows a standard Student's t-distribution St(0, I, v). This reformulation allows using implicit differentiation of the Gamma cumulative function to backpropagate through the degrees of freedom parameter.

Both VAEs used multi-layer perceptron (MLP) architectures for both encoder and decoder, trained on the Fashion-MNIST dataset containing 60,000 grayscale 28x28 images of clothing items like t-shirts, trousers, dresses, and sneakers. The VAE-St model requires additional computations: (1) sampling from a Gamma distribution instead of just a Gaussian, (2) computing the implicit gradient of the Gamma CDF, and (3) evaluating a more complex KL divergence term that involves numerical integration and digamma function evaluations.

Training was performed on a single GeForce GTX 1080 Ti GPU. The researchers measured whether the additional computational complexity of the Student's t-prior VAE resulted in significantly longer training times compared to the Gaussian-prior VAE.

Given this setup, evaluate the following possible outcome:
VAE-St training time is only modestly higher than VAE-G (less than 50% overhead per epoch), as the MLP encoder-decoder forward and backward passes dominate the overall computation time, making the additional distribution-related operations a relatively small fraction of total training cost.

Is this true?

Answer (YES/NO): YES